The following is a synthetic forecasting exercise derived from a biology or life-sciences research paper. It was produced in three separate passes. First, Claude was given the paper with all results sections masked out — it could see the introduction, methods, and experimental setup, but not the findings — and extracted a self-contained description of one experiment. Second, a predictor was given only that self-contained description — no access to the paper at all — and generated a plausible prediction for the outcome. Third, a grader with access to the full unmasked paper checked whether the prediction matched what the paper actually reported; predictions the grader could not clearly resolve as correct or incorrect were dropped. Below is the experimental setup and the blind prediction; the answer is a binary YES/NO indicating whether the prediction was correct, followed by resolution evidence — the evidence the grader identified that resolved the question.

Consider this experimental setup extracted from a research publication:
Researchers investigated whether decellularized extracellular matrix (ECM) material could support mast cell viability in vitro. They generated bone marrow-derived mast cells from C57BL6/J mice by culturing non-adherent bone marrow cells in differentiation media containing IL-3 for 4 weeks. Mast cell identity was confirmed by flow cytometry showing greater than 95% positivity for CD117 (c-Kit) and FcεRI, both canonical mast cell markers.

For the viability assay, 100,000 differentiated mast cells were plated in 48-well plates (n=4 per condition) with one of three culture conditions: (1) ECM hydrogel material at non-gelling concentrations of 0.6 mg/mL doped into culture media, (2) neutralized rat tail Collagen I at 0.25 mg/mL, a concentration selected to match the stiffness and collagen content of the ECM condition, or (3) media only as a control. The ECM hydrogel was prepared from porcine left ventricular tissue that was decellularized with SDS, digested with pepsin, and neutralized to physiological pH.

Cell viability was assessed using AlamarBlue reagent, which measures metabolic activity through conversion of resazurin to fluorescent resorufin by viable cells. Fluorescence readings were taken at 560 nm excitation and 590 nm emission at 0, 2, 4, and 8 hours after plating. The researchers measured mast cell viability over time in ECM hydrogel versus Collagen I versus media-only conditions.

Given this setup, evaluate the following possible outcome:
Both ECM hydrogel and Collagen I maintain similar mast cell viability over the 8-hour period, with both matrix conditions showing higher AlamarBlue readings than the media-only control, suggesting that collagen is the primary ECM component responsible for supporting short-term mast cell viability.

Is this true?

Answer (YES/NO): NO